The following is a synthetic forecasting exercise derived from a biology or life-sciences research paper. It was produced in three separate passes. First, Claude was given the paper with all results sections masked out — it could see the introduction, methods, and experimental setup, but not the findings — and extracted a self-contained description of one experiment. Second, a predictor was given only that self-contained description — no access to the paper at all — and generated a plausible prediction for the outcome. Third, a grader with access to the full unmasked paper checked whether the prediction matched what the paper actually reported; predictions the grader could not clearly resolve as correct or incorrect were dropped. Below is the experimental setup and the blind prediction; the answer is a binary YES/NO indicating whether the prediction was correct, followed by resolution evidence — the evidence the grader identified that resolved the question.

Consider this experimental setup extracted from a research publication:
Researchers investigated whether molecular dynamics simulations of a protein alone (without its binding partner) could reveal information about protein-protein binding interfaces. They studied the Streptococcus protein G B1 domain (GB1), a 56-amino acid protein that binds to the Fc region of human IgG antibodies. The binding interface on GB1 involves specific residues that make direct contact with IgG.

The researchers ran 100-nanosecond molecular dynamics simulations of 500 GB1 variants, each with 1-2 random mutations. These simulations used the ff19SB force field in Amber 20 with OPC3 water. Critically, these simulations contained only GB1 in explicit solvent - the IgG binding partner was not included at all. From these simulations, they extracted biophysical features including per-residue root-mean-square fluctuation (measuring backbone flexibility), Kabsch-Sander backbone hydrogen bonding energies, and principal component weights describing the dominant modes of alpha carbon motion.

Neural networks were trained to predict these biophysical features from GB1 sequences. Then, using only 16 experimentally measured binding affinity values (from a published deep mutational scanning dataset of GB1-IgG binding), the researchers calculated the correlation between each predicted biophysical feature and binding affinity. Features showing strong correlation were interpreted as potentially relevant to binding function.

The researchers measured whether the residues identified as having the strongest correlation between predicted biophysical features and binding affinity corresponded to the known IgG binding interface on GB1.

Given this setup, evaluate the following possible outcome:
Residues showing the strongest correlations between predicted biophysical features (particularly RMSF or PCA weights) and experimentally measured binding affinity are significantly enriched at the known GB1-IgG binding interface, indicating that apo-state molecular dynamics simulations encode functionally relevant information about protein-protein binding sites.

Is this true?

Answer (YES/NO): YES